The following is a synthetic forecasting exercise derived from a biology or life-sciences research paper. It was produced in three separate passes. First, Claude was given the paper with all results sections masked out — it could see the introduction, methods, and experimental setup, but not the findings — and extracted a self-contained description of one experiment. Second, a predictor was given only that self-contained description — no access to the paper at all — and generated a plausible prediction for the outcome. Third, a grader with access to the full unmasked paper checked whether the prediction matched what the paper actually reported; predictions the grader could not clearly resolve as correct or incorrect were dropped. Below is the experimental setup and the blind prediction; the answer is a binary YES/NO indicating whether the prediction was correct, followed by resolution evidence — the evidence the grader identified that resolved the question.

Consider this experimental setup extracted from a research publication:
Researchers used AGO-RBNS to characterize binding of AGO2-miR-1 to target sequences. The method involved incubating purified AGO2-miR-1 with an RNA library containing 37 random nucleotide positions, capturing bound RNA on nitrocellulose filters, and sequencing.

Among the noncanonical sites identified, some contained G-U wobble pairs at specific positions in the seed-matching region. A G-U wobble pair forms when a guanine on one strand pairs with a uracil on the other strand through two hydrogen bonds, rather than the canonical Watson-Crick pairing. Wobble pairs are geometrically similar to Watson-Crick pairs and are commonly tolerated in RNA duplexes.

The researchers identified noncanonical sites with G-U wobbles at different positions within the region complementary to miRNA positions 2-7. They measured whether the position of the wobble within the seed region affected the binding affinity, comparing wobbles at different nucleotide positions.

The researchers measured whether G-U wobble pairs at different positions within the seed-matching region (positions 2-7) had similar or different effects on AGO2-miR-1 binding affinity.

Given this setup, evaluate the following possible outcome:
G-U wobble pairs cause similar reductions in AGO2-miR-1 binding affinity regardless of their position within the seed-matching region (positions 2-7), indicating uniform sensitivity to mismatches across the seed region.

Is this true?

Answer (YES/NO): NO